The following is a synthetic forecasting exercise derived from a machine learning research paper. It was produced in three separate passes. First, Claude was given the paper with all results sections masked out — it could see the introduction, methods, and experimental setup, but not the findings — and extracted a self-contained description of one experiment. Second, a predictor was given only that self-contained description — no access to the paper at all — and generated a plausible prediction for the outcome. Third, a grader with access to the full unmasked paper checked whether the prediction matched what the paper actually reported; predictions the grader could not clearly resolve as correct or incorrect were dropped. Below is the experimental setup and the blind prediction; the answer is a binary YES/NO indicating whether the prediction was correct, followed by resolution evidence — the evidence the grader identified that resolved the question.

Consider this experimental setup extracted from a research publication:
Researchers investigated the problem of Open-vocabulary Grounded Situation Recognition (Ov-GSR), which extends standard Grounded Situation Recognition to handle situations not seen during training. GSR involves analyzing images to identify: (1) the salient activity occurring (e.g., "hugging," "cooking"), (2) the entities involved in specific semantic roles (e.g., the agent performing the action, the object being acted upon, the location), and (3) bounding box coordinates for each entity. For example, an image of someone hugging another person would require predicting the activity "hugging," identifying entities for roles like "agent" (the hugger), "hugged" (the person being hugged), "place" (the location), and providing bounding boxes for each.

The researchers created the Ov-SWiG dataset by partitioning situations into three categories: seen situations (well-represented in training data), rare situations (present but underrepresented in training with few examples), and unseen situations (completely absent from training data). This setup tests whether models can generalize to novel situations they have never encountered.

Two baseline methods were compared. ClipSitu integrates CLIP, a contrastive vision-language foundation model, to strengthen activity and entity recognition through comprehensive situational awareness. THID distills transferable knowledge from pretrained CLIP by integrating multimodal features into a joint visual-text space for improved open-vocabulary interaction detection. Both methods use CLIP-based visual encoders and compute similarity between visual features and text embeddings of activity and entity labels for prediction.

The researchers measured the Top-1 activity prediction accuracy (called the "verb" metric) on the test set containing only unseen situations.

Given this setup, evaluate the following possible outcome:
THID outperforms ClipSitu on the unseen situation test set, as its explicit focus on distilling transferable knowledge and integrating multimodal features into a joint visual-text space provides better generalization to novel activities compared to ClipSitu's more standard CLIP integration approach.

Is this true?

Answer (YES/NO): YES